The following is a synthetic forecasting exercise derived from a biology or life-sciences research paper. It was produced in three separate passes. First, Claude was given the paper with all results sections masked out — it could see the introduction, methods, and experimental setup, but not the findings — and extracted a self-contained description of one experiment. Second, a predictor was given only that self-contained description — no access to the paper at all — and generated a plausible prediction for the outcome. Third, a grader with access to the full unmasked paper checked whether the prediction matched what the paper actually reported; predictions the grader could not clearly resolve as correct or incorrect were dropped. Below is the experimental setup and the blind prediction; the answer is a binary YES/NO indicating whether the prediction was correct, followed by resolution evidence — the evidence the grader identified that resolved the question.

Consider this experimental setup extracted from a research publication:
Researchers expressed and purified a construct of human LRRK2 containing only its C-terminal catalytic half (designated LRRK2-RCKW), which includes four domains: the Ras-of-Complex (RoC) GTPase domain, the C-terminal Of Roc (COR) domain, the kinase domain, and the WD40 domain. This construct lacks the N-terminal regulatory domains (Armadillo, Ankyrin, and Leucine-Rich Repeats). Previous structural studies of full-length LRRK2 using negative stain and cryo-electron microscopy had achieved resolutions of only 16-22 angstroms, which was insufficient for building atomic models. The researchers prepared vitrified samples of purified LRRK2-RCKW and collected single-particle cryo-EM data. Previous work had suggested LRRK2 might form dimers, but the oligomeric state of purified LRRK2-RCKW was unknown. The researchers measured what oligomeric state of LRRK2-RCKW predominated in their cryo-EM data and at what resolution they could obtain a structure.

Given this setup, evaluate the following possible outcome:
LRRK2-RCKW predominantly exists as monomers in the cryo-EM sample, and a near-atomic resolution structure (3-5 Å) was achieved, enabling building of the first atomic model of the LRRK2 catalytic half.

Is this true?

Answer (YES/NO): NO